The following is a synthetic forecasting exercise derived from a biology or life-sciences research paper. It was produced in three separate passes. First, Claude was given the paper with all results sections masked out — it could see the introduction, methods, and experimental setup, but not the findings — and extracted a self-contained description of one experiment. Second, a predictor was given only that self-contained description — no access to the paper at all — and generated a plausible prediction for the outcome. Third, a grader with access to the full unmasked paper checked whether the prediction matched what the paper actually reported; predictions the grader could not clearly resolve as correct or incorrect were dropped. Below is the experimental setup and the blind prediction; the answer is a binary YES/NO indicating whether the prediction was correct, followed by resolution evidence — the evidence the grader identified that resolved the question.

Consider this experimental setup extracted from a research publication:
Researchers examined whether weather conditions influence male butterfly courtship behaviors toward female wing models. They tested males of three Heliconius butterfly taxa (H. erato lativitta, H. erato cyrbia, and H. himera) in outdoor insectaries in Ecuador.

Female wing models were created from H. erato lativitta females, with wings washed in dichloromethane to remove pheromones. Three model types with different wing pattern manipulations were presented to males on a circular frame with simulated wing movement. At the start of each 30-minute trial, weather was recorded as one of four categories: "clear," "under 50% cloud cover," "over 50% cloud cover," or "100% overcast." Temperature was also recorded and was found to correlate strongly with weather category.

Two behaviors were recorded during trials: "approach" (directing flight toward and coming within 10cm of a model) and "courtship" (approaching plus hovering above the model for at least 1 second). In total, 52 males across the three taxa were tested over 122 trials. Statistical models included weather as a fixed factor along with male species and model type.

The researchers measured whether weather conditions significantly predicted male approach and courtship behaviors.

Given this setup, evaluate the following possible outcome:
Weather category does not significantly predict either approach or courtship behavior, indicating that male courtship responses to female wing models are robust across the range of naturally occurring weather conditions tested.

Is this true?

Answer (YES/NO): NO